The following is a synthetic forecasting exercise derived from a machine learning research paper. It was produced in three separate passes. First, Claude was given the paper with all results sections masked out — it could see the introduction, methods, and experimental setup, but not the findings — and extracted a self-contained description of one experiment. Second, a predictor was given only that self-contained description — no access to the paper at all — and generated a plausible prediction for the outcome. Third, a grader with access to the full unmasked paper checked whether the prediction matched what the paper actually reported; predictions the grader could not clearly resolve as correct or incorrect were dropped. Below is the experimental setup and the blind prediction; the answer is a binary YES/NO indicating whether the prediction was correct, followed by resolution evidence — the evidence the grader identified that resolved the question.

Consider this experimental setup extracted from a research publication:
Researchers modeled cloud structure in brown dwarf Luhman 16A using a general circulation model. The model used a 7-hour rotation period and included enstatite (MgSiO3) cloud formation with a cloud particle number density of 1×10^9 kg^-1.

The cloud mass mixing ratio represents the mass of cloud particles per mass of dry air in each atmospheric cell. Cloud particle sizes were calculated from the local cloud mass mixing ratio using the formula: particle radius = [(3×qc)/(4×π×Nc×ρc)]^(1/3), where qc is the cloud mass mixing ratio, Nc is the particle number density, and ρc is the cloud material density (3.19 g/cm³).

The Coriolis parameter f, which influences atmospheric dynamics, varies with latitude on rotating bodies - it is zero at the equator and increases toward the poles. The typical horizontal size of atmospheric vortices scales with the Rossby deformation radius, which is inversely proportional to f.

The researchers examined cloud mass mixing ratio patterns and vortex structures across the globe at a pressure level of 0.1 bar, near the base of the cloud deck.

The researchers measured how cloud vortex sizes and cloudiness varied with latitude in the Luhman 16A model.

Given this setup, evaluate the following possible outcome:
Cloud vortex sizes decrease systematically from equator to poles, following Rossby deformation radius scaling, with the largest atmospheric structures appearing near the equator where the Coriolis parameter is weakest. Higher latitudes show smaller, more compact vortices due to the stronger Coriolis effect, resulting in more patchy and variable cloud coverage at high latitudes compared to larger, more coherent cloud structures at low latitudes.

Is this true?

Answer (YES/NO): YES